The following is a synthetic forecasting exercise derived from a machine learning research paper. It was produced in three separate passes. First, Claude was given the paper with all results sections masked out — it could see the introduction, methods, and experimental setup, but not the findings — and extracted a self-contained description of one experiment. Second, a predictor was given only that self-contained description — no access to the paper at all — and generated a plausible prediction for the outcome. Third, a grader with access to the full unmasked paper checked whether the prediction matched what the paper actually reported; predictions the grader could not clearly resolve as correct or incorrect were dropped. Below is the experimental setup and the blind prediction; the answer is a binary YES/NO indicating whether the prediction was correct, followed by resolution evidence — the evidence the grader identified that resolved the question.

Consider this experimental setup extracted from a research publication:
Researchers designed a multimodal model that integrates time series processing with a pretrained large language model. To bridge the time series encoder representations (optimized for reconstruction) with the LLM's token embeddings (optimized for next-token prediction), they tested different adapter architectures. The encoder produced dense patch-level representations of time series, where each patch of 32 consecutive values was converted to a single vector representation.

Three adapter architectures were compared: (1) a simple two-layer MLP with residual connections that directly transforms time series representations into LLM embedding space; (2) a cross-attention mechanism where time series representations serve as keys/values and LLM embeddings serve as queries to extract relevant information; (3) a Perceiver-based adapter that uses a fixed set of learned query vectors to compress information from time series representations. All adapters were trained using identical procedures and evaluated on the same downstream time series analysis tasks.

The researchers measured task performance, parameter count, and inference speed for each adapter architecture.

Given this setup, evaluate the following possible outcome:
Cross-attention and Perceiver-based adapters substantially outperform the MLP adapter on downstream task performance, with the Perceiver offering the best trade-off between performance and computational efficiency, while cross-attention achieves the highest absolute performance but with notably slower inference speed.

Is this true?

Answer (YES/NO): NO